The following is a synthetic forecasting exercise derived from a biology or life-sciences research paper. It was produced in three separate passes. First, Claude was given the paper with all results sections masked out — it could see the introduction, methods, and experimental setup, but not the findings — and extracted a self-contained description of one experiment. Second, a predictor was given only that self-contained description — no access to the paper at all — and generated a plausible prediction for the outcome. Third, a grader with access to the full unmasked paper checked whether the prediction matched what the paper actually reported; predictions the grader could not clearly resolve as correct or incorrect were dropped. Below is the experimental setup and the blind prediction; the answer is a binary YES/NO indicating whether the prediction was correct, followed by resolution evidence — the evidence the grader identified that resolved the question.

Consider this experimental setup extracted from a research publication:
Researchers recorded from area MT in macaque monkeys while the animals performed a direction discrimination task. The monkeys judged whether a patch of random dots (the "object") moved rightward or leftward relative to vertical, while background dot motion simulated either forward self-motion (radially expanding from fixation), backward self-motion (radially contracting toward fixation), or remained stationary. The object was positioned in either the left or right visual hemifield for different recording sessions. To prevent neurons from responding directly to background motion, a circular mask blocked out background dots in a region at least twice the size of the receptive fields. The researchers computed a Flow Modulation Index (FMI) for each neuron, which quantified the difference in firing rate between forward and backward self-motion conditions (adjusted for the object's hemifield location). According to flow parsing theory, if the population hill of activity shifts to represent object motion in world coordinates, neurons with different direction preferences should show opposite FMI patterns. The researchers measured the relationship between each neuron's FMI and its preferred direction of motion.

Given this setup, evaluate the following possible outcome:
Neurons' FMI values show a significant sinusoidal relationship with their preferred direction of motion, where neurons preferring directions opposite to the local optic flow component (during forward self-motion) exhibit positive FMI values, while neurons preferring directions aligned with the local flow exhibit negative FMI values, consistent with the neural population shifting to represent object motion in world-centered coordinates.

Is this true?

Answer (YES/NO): YES